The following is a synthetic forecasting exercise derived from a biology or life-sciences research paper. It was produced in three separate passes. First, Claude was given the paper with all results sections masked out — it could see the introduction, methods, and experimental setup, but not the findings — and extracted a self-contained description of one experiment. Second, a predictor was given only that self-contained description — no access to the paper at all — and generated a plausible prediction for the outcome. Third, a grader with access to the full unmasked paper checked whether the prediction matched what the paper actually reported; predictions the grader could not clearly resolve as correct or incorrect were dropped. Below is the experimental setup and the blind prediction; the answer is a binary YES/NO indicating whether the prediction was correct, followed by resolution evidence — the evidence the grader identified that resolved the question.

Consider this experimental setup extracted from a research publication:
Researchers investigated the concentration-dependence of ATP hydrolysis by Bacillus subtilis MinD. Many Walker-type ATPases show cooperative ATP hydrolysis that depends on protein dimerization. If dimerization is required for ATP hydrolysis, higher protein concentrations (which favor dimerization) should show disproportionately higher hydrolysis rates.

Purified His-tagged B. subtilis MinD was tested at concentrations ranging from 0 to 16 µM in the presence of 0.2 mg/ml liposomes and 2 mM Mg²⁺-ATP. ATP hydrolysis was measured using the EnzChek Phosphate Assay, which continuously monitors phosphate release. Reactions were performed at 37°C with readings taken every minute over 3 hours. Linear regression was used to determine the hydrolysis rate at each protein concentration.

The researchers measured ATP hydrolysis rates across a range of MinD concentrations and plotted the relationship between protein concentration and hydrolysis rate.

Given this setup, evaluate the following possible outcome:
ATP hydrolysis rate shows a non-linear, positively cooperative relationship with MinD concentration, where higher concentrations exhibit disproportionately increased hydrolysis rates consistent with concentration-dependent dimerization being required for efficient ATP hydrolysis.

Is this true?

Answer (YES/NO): NO